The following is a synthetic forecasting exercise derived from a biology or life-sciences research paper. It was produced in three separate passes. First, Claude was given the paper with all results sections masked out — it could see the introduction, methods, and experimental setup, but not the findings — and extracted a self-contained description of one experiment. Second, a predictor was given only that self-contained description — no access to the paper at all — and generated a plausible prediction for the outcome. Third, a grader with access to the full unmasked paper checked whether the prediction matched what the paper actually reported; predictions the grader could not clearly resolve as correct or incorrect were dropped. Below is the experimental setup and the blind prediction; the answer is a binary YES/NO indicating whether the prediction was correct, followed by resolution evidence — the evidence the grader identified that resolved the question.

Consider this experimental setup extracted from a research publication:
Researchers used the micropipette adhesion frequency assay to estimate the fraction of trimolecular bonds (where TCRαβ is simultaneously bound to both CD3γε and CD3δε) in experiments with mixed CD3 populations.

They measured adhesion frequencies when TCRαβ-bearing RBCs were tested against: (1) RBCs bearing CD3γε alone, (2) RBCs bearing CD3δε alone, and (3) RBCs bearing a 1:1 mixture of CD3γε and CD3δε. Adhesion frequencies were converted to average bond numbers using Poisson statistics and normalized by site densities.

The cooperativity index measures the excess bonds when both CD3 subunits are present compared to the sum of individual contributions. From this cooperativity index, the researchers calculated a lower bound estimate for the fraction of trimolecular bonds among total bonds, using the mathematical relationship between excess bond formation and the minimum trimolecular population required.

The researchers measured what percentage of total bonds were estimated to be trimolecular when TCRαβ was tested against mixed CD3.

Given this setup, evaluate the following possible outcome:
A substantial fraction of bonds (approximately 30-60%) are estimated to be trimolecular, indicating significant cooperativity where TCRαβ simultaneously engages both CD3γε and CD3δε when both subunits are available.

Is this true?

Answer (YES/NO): YES